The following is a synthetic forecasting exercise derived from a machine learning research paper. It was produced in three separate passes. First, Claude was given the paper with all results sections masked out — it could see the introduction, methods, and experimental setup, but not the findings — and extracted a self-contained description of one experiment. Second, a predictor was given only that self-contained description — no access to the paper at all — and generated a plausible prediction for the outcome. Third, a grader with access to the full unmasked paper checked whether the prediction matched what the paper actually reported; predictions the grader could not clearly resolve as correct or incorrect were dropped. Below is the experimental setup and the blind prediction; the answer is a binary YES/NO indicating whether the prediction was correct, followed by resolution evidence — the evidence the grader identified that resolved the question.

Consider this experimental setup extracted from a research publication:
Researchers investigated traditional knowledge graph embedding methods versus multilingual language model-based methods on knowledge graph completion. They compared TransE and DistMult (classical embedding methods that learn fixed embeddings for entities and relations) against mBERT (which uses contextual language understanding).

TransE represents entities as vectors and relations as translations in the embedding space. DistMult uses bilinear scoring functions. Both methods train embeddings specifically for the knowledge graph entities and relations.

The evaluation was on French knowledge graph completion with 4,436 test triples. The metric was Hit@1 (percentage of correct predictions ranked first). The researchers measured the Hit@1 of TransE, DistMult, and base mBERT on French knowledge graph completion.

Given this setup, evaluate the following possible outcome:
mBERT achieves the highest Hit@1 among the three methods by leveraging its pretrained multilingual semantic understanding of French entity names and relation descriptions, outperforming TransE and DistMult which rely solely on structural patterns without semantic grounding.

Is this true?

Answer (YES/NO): NO